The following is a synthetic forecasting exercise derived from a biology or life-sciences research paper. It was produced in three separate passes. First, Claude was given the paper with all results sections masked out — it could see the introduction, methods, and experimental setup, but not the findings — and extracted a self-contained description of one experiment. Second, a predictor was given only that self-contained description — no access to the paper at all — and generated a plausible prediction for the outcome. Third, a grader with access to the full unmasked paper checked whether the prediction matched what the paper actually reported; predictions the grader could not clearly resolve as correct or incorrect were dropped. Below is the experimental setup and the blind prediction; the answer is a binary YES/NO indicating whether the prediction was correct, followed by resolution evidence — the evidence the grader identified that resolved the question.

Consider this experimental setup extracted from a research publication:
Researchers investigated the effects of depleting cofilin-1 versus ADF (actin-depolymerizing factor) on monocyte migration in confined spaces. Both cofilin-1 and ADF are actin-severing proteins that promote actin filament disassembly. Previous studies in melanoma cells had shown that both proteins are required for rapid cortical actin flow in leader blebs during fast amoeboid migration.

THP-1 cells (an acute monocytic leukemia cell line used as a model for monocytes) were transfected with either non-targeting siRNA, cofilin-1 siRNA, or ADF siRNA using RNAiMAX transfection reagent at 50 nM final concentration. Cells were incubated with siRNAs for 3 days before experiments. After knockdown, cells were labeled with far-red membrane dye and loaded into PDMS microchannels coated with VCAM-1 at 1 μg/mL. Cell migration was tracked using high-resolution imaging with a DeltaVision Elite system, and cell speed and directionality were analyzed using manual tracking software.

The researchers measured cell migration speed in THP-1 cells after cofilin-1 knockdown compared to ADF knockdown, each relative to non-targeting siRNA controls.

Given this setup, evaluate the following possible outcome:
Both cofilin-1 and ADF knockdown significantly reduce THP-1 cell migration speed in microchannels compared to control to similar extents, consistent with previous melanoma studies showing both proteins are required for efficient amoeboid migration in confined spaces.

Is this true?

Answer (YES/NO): NO